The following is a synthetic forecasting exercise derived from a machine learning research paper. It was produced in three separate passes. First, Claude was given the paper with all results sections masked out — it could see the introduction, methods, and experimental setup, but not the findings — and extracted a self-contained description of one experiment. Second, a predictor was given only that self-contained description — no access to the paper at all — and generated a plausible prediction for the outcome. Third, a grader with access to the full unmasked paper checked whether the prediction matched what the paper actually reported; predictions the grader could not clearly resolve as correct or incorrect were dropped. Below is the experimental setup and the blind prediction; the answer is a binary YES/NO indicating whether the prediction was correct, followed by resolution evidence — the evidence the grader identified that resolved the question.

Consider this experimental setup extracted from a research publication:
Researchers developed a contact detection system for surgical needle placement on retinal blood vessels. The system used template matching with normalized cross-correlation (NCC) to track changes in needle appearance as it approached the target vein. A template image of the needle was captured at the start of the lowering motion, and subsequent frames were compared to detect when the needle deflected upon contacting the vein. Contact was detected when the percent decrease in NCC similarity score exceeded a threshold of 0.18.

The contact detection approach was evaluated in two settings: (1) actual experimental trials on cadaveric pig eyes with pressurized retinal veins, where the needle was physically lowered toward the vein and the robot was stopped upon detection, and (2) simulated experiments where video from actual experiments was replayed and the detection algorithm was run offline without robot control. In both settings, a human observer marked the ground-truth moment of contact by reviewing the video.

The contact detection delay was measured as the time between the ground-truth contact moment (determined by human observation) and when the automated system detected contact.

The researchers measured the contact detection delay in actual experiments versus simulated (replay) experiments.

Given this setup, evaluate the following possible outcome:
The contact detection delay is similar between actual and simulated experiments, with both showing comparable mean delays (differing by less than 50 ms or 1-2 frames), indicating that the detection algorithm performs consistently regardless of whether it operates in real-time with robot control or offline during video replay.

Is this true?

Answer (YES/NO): NO